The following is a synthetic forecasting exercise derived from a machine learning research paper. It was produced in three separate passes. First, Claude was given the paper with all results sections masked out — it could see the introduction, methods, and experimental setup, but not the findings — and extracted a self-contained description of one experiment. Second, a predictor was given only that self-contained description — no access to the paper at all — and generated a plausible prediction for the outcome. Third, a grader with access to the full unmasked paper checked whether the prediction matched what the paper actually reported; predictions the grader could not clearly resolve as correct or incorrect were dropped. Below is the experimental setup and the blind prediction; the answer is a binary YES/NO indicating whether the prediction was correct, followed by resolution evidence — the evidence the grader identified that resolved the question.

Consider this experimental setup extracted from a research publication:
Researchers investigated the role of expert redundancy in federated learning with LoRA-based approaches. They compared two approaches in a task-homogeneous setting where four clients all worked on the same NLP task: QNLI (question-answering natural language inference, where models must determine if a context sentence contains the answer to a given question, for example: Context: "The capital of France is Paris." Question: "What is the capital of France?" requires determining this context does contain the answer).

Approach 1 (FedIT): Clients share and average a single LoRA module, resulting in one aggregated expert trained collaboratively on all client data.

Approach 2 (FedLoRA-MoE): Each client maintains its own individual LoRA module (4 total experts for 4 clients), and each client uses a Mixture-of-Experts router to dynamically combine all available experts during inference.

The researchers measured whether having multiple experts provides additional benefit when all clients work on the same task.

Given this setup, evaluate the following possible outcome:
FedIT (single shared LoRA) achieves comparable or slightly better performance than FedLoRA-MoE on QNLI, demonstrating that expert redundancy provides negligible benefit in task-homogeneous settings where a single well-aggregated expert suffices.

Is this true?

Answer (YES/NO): YES